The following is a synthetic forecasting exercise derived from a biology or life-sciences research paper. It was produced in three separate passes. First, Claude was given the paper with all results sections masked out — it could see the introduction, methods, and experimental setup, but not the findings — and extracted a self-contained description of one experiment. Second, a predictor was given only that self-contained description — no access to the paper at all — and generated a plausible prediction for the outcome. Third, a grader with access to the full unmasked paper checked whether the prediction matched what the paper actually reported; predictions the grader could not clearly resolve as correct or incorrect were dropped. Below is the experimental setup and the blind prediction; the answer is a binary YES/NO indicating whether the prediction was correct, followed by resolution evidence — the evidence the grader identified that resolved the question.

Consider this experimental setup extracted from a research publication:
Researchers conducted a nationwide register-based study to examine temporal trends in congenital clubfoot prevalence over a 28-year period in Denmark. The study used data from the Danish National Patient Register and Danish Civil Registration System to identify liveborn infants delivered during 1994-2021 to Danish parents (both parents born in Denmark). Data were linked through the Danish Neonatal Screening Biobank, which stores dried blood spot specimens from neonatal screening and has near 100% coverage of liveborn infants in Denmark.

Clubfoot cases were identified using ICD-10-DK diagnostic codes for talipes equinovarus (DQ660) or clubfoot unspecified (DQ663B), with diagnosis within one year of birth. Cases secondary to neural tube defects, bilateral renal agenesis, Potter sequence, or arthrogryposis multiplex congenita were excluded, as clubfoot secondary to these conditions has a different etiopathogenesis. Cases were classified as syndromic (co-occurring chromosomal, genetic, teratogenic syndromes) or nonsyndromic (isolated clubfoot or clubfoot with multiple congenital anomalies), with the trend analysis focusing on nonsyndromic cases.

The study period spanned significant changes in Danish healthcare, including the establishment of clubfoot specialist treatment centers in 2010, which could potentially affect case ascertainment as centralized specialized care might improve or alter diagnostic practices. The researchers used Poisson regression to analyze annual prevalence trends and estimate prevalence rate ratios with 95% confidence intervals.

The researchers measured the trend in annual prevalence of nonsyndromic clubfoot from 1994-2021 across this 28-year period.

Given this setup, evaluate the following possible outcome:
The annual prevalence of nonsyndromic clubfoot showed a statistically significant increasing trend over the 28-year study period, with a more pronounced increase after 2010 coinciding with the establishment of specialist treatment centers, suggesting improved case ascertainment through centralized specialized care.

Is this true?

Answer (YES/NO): NO